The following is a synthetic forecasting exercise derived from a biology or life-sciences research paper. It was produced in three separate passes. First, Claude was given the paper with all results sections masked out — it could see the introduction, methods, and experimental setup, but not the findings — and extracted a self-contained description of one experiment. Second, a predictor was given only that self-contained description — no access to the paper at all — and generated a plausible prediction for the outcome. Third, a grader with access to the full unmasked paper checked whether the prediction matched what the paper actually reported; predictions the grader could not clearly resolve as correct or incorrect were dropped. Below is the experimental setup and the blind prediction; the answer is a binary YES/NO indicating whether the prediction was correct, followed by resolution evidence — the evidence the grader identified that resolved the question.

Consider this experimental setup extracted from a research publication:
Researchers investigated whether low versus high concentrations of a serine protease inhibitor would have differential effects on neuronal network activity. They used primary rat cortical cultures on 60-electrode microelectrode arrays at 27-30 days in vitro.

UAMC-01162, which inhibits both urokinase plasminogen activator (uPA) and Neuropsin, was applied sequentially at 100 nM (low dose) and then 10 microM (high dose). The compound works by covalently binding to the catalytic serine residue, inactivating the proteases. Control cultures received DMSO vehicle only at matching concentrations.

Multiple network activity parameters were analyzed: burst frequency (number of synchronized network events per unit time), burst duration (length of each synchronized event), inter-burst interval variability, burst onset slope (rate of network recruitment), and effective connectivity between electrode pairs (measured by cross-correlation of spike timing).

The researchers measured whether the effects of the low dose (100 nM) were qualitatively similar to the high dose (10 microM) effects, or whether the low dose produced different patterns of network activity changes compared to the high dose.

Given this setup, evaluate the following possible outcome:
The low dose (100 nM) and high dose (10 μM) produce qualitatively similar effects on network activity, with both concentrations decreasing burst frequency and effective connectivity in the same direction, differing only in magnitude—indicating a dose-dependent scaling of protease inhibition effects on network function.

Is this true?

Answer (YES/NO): NO